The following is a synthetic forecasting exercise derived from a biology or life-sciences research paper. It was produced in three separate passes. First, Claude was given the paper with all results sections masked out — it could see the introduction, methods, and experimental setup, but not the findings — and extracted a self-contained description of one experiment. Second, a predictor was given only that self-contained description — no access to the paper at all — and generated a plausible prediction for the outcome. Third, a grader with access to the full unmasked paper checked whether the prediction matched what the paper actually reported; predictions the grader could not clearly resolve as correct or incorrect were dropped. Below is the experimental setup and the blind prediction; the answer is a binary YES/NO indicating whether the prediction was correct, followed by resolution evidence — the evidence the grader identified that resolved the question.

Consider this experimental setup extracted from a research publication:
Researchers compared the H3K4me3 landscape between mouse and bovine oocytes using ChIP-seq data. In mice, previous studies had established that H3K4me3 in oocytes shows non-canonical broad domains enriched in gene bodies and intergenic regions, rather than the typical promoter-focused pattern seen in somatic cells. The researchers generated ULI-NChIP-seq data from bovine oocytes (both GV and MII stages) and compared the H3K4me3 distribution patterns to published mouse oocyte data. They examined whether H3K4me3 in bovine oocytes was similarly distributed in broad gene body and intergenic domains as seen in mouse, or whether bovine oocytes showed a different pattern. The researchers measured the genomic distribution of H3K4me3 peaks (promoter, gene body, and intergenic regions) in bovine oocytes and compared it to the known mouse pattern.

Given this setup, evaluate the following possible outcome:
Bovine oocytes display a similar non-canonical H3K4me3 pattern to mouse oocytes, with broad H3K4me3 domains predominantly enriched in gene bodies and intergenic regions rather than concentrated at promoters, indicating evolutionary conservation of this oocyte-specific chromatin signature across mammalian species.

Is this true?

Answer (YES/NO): YES